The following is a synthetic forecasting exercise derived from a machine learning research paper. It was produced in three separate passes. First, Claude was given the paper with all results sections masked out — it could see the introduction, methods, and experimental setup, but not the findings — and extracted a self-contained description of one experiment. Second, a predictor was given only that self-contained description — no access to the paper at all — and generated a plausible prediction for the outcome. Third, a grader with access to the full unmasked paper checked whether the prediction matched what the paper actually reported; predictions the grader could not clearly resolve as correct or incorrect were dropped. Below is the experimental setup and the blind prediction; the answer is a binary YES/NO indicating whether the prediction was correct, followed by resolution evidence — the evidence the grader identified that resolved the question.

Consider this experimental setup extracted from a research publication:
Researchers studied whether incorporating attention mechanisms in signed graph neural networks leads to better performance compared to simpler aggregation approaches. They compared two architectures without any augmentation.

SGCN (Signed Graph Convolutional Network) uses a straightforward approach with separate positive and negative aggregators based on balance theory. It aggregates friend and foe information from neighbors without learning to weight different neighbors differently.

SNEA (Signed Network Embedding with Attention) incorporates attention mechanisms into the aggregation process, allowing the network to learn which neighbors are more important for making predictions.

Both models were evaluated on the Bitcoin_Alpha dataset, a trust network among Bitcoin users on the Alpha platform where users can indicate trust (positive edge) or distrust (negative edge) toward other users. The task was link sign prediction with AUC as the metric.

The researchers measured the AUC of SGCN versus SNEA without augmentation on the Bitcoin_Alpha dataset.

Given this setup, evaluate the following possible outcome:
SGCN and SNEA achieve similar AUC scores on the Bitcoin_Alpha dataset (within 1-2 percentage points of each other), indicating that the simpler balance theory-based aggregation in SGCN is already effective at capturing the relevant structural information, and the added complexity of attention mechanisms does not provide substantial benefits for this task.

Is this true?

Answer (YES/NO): NO